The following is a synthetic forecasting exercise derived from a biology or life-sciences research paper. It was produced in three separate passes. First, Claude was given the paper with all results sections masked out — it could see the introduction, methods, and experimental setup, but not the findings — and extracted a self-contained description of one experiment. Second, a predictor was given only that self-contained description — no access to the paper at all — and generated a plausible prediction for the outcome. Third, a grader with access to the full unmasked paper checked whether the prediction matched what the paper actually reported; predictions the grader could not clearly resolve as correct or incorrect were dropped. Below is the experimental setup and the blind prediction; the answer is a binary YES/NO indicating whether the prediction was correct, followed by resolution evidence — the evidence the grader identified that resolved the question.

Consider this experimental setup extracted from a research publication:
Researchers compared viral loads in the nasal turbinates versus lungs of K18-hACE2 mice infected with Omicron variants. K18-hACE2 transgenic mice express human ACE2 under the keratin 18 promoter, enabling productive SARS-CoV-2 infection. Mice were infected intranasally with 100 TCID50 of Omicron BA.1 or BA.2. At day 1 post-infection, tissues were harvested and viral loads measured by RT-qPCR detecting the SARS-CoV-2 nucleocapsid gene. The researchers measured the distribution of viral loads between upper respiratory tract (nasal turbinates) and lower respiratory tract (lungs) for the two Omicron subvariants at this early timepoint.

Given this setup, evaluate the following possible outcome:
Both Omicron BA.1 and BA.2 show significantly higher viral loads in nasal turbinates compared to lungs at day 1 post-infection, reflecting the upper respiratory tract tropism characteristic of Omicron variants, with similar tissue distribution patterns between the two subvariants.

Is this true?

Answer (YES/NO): NO